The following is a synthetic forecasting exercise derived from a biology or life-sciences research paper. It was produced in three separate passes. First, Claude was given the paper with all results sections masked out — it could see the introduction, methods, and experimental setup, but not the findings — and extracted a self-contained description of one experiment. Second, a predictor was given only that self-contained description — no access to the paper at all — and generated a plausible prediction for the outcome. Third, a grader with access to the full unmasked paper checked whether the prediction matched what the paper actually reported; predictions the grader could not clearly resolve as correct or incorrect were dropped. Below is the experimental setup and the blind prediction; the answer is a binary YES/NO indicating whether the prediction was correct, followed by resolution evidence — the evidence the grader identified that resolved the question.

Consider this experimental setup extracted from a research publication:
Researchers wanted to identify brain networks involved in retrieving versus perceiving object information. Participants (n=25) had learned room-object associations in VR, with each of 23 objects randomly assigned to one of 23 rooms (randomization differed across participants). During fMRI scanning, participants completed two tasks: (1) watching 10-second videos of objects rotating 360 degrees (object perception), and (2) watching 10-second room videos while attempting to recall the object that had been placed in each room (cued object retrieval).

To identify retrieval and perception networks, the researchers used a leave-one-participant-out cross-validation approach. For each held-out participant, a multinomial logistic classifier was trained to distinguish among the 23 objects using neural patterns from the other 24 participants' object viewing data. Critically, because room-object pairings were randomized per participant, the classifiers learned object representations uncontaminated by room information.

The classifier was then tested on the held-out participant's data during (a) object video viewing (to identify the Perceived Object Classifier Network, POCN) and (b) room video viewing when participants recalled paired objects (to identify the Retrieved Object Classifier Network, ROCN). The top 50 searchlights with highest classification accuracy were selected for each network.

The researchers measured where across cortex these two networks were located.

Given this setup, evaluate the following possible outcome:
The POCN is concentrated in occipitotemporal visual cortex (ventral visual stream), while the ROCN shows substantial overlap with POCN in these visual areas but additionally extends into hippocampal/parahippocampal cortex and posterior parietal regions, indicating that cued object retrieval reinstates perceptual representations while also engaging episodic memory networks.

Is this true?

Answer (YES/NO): NO